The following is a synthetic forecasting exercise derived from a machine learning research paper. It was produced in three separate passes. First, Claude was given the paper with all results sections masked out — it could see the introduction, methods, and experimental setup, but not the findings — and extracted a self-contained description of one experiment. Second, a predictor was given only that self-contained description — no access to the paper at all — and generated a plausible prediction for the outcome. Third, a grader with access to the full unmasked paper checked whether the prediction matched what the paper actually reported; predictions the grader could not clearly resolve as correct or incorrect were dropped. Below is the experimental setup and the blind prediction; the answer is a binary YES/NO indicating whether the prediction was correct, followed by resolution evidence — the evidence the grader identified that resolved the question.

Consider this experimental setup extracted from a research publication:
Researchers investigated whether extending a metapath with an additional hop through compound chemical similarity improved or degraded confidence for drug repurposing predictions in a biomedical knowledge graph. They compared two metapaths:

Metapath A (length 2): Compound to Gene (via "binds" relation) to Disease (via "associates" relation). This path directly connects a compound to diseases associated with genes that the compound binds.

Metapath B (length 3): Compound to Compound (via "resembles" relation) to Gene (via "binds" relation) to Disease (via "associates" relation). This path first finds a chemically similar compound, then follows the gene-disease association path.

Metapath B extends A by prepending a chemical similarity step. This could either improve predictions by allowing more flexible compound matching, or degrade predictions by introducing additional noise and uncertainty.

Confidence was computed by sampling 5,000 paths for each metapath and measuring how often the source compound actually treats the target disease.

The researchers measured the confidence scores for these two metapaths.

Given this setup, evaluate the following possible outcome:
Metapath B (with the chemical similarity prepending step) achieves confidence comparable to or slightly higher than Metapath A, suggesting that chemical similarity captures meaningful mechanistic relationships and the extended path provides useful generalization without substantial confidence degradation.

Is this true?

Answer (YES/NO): NO